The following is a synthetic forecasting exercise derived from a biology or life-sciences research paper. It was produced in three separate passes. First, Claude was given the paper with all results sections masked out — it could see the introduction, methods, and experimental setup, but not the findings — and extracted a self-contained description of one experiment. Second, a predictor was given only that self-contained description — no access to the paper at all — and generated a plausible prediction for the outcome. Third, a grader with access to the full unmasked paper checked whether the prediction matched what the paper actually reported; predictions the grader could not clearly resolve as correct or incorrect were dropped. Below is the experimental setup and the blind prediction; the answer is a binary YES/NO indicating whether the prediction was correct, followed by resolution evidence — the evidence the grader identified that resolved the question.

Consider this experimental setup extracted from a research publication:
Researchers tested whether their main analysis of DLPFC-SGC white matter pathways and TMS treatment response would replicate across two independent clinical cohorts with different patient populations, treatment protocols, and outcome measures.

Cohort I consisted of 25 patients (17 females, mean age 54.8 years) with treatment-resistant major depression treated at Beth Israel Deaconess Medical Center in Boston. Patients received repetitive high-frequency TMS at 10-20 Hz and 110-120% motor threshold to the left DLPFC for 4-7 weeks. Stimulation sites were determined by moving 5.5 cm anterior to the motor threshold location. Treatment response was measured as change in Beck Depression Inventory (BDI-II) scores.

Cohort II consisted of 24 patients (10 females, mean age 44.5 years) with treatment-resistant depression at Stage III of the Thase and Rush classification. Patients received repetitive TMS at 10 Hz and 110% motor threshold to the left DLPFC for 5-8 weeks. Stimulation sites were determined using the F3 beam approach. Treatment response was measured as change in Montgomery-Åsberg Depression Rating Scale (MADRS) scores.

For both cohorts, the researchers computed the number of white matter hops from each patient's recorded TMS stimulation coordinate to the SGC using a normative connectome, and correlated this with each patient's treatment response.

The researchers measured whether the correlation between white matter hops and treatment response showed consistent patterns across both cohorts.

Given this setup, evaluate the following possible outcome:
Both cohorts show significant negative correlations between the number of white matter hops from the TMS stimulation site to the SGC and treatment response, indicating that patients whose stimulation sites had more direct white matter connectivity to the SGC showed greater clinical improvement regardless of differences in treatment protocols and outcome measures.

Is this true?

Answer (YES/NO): YES